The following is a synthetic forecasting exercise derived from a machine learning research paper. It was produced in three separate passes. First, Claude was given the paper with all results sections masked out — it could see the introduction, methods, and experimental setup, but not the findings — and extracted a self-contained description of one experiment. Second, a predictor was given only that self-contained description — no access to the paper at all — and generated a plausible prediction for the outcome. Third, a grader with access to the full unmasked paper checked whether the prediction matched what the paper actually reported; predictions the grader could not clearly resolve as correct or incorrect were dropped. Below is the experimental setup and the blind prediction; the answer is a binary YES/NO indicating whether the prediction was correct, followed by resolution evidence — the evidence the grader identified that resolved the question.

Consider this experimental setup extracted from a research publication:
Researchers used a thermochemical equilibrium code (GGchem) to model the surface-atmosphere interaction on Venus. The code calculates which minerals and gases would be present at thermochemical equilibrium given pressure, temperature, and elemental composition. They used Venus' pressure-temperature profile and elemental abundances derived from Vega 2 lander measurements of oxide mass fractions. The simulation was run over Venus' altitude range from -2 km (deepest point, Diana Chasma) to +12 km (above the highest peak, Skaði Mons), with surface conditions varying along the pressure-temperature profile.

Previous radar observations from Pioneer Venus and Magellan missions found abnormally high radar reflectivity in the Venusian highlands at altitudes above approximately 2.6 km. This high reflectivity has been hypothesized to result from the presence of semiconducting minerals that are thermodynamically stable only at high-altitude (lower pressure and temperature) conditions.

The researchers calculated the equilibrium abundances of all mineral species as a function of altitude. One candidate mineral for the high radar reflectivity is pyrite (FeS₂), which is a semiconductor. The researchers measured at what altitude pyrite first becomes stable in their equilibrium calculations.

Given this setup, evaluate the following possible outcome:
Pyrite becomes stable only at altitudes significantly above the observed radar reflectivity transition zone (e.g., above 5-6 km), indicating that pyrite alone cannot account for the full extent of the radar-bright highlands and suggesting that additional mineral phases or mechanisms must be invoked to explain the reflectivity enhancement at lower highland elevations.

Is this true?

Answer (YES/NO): NO